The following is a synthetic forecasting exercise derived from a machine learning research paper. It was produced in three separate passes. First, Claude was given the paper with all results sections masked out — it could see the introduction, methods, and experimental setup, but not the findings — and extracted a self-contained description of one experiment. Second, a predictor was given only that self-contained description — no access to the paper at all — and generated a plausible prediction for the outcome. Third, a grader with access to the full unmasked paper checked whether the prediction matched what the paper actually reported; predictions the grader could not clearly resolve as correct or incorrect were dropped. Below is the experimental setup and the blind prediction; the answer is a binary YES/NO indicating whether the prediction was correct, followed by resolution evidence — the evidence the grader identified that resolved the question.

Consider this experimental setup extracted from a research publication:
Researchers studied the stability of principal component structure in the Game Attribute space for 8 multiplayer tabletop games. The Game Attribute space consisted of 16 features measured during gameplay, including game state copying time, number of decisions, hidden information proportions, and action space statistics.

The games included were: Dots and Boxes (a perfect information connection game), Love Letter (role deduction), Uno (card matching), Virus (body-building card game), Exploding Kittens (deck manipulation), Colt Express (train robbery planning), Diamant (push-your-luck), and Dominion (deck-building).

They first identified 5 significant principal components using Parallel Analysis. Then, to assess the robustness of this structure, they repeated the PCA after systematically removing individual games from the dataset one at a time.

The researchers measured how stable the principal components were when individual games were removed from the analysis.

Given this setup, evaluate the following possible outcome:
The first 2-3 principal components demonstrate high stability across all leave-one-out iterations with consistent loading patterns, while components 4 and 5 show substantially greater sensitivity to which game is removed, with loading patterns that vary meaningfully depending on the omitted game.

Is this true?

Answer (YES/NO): NO